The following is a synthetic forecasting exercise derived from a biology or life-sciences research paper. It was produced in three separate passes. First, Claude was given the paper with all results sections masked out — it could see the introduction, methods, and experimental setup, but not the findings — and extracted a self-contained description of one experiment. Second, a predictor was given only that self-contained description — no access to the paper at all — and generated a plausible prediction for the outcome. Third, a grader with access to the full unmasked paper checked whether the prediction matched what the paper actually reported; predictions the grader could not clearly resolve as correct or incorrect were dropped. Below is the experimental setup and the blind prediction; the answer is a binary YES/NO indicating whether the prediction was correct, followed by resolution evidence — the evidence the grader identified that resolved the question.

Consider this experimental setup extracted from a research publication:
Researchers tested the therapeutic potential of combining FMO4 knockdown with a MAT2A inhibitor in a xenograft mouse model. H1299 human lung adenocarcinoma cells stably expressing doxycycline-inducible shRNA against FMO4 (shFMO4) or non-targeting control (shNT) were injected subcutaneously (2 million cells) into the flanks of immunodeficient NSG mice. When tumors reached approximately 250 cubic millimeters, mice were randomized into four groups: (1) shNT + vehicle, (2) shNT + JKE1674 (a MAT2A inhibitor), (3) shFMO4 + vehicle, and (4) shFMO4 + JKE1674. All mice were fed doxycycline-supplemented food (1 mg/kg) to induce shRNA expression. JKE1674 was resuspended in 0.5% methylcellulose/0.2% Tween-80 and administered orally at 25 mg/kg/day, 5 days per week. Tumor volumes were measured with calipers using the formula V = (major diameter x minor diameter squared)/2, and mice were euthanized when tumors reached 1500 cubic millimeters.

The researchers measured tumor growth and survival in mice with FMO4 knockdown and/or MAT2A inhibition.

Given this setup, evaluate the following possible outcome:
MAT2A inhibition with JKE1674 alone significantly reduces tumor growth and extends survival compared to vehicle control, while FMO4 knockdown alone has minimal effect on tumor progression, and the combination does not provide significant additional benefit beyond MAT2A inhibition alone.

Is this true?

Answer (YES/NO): NO